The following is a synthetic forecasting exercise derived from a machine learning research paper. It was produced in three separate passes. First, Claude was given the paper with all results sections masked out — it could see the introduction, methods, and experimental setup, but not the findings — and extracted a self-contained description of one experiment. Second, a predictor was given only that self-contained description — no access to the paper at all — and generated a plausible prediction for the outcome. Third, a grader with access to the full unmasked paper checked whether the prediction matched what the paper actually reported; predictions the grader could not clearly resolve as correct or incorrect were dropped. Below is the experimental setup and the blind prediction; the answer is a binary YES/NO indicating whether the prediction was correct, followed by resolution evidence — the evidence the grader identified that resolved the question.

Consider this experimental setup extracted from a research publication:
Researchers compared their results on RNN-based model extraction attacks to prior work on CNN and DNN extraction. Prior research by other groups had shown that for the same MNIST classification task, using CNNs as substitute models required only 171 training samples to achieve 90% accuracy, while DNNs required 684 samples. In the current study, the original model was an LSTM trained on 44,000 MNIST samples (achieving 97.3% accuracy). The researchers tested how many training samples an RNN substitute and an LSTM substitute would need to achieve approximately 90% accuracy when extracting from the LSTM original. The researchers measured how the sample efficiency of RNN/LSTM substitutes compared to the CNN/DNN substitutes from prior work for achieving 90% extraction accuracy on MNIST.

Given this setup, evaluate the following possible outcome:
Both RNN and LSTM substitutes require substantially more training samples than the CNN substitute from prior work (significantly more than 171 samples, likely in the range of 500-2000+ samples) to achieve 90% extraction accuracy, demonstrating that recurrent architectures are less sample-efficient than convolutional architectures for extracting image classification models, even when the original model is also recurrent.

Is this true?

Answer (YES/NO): YES